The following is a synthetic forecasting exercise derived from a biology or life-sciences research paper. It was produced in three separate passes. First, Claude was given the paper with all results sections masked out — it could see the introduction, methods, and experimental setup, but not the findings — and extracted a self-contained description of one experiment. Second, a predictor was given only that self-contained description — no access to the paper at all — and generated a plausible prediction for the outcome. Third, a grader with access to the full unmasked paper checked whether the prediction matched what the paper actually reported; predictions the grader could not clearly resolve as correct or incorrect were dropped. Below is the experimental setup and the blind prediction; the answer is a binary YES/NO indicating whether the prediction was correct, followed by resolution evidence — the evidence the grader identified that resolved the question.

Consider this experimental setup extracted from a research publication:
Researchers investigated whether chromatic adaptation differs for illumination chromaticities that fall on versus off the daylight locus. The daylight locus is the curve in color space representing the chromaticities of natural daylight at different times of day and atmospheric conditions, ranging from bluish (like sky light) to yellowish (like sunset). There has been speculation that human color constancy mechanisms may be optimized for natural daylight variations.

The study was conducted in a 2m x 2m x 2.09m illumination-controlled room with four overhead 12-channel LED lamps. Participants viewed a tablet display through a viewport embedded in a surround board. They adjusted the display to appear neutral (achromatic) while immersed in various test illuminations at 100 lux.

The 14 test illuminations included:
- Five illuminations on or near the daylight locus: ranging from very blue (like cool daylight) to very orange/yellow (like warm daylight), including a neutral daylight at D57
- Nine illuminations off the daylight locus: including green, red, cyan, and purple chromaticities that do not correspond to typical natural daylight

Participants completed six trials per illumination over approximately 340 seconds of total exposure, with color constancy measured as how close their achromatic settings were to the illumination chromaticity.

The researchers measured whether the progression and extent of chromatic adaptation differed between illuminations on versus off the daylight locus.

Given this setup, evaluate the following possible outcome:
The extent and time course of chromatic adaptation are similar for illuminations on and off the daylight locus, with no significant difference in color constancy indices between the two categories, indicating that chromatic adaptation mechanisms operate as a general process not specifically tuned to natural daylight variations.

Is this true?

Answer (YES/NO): YES